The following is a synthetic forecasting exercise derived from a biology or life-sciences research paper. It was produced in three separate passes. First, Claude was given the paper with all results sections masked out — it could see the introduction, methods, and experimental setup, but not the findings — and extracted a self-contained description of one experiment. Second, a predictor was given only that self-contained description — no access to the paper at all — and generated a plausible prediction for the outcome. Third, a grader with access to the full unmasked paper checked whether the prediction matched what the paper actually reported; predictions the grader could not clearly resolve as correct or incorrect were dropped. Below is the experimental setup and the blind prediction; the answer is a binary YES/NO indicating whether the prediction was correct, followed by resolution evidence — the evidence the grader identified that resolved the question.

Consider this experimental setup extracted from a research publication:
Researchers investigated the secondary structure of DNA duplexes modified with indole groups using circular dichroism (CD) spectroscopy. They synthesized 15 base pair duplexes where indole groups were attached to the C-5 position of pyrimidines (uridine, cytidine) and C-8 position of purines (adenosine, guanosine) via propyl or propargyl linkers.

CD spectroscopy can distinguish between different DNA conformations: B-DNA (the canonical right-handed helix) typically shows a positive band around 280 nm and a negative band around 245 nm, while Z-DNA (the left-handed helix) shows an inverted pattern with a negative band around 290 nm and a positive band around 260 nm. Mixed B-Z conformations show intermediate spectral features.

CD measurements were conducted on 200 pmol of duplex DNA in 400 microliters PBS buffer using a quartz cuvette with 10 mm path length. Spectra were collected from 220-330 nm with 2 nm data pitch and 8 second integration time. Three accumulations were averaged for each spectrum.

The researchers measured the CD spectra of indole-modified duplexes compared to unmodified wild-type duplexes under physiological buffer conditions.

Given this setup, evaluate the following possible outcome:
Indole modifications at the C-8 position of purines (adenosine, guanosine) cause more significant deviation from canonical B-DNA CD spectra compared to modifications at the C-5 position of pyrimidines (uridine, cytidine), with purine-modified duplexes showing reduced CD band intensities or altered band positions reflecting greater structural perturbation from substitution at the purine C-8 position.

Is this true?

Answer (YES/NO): NO